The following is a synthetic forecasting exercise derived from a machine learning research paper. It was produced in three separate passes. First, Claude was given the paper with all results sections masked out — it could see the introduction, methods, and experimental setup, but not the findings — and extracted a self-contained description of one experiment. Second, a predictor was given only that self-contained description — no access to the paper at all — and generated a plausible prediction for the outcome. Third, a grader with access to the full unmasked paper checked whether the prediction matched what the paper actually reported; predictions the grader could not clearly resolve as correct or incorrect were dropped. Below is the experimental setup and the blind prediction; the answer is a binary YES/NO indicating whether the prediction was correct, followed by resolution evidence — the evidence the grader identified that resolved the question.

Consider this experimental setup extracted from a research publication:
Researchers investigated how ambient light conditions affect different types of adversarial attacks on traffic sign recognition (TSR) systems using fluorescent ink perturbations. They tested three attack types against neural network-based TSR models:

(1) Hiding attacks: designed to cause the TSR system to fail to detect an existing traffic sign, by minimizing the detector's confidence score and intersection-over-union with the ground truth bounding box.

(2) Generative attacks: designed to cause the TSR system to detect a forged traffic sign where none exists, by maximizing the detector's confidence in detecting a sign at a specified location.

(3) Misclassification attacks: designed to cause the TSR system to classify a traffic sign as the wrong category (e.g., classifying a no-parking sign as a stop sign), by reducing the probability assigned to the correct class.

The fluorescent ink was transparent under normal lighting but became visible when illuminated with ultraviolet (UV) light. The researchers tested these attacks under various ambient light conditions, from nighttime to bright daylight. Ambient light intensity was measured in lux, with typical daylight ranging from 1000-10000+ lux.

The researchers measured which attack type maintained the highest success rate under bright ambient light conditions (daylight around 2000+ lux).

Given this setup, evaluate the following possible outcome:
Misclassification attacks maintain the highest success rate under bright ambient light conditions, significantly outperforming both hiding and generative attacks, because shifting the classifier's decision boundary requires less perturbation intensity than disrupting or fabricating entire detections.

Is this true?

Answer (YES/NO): NO